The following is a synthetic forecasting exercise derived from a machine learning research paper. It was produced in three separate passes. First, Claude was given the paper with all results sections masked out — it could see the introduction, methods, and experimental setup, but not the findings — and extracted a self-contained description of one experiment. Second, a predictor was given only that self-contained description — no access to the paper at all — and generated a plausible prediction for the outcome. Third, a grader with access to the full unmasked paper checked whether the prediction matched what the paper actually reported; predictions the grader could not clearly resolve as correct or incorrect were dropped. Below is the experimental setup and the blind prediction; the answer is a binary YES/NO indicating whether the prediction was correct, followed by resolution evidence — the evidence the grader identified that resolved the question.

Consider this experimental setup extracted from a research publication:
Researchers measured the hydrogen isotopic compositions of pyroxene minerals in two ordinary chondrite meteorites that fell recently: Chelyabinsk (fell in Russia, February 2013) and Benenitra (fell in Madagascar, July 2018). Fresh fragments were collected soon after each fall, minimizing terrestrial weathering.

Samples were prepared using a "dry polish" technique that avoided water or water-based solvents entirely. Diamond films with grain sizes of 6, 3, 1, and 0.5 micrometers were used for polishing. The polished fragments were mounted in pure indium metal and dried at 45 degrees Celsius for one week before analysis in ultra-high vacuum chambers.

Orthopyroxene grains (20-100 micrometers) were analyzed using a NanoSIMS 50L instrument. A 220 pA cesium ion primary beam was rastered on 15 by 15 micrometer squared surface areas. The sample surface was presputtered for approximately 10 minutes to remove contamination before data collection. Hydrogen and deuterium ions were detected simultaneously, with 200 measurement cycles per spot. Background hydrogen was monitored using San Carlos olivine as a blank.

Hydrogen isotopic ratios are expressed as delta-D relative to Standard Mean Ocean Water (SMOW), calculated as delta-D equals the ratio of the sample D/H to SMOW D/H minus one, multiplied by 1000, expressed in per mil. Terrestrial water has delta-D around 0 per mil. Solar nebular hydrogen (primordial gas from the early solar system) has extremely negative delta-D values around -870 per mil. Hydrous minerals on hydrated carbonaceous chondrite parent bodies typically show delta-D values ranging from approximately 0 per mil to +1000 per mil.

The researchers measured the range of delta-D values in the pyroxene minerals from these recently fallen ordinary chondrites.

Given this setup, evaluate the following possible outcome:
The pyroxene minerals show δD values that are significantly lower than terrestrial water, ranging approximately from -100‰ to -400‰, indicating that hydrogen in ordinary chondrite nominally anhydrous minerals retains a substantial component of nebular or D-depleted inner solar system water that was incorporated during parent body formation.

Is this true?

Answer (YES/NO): NO